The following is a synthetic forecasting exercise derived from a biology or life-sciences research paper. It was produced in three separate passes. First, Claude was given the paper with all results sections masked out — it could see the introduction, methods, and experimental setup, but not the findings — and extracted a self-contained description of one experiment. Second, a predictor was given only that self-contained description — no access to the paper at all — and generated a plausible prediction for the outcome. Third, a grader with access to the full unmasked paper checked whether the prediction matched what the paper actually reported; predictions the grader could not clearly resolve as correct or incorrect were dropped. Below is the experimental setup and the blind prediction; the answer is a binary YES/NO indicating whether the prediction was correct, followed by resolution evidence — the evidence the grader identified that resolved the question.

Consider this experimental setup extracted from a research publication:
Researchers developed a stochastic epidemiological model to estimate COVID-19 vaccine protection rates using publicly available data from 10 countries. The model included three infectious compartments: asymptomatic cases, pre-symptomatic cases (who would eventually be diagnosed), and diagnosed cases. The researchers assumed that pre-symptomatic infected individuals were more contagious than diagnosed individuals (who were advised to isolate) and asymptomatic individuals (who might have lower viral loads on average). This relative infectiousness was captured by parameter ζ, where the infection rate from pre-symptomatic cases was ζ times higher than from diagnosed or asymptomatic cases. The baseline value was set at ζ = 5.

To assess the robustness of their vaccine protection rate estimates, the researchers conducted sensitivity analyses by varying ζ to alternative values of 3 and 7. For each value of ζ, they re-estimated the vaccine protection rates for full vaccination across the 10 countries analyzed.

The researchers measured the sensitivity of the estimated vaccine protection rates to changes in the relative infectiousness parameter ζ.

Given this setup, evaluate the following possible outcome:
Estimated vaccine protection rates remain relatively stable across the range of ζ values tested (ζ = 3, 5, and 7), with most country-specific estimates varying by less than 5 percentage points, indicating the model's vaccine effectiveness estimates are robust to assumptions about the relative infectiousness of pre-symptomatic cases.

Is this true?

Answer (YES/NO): YES